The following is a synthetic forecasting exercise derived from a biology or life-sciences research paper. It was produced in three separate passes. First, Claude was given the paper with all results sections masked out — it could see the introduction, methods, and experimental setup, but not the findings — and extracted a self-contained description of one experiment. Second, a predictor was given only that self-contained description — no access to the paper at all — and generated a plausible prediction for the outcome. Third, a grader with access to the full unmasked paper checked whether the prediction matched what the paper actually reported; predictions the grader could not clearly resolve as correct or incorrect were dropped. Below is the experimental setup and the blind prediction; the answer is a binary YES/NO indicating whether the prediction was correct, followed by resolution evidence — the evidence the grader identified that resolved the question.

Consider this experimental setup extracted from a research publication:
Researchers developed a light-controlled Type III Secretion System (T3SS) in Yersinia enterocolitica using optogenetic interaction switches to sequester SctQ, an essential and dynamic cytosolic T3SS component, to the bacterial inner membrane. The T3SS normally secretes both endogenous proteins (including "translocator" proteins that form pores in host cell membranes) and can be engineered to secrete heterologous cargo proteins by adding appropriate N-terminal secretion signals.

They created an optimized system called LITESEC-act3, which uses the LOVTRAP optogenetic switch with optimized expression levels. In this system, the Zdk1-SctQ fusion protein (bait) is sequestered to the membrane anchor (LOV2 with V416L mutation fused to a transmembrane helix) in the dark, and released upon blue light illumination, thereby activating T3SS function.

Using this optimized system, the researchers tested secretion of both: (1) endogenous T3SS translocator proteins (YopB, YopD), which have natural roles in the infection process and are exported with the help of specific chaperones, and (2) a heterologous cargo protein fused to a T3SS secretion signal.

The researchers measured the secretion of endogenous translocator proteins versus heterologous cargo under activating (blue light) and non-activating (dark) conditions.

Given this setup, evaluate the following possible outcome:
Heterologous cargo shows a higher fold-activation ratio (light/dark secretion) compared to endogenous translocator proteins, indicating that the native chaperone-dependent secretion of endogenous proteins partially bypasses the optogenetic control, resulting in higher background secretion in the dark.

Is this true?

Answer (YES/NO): YES